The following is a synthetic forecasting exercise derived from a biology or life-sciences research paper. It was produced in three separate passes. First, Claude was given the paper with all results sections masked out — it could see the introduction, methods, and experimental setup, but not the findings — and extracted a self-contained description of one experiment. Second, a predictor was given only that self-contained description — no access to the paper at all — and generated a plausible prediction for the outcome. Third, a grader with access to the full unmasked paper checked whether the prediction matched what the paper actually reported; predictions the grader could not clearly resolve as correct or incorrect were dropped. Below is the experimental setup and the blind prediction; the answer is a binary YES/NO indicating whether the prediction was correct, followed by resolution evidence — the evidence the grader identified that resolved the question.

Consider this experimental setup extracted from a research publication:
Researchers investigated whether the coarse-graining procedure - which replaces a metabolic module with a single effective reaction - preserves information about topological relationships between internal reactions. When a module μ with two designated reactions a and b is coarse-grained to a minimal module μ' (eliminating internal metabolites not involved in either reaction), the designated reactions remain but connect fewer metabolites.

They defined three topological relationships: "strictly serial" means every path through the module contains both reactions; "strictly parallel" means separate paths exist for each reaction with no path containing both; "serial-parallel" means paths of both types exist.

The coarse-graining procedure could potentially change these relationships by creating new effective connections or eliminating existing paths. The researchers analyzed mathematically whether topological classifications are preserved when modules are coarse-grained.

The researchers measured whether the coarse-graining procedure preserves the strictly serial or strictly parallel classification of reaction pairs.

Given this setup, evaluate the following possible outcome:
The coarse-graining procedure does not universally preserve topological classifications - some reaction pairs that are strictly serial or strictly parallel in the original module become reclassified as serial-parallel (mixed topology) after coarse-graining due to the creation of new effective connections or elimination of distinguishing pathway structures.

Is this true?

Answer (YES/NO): NO